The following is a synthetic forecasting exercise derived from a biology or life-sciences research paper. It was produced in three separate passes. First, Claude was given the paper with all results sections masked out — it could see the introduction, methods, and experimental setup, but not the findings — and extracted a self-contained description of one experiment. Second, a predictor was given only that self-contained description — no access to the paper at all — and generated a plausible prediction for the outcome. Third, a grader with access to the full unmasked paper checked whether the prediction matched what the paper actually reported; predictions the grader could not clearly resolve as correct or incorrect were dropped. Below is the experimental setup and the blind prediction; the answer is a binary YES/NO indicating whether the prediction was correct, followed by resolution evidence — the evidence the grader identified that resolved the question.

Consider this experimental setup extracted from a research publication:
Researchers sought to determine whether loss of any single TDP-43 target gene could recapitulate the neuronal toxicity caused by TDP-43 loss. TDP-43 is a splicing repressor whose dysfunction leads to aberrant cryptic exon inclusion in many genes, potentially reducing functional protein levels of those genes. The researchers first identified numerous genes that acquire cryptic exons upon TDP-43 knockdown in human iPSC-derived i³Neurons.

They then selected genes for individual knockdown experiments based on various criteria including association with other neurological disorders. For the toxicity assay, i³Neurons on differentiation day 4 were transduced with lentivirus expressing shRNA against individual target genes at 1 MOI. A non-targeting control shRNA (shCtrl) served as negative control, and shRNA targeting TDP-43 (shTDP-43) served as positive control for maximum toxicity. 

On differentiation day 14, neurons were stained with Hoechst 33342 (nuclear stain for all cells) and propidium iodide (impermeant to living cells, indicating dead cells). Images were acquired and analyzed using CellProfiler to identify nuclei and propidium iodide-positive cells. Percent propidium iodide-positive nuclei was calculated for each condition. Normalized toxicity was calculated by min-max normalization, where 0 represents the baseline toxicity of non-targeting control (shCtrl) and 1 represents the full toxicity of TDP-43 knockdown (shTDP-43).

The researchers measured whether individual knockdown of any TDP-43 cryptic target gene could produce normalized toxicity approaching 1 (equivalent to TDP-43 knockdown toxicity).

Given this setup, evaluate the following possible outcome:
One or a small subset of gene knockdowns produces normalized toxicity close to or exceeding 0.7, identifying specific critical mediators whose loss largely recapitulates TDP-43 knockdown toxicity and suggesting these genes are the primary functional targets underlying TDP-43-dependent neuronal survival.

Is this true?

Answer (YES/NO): NO